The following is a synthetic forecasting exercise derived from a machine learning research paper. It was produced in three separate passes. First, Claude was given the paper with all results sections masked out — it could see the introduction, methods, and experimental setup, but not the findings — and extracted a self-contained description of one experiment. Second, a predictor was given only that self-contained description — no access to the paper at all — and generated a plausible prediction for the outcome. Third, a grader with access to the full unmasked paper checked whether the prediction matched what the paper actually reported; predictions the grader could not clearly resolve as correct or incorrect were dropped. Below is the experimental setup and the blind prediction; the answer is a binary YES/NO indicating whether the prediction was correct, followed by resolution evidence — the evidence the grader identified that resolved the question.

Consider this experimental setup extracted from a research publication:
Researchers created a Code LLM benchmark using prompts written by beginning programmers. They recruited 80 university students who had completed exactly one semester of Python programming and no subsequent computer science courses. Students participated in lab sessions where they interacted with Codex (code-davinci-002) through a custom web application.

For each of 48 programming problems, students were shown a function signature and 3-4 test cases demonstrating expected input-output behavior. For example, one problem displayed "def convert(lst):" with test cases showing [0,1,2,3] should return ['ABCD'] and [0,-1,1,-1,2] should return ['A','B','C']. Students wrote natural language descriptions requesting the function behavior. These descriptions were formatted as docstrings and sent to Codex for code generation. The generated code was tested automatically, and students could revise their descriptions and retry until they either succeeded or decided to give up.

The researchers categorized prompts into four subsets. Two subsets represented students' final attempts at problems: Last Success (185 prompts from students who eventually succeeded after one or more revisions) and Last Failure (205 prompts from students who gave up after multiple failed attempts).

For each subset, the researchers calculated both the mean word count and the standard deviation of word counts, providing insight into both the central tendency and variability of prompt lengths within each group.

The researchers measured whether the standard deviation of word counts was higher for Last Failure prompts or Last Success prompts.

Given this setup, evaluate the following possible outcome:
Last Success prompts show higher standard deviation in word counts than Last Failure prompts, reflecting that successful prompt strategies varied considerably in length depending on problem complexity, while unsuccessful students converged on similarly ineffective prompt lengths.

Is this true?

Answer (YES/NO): NO